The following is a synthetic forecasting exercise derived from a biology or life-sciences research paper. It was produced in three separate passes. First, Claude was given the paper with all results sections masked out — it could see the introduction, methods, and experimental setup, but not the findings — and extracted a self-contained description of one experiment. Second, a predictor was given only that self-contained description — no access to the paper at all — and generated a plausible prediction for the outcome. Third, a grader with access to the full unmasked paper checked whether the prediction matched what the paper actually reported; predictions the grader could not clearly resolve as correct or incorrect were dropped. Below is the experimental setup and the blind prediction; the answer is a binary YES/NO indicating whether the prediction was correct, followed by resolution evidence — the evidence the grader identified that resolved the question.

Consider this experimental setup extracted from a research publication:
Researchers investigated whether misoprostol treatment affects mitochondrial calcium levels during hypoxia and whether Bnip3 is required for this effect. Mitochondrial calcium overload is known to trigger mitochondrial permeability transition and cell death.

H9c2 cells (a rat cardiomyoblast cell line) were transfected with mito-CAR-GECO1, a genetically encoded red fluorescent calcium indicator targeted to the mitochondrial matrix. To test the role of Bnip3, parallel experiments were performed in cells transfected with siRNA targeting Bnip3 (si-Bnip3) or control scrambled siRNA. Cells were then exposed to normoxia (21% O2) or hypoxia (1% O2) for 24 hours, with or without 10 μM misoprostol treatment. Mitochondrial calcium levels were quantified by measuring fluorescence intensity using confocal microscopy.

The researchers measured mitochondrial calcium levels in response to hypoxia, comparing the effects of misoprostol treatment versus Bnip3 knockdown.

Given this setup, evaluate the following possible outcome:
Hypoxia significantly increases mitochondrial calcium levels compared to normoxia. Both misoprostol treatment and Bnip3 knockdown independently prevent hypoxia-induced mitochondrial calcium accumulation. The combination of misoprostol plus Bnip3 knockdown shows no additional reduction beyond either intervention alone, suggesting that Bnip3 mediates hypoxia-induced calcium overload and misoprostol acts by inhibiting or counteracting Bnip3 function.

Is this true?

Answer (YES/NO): YES